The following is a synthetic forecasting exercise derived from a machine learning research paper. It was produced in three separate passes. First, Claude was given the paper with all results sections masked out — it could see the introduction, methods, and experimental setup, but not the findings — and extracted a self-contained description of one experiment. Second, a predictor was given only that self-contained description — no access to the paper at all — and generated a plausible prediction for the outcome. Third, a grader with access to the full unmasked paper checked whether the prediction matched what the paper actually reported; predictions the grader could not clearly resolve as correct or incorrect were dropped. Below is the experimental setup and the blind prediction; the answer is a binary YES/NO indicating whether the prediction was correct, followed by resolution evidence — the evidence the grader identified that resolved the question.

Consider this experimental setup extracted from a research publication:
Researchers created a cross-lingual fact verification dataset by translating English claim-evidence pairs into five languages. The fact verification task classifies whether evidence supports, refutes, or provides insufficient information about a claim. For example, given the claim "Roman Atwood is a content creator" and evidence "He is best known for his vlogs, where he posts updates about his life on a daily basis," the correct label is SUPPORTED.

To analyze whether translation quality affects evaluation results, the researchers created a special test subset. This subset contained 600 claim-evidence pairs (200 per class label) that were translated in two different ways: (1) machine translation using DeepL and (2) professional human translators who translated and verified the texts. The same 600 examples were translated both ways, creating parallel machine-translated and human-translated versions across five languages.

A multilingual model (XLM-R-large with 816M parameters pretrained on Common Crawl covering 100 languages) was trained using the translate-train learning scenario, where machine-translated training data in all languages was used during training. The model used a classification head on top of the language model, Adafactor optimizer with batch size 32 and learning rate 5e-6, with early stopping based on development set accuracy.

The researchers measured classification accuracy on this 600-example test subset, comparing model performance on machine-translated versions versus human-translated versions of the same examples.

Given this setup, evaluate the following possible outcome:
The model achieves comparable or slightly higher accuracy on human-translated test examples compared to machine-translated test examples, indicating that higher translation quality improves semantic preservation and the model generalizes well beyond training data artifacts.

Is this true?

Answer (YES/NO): NO